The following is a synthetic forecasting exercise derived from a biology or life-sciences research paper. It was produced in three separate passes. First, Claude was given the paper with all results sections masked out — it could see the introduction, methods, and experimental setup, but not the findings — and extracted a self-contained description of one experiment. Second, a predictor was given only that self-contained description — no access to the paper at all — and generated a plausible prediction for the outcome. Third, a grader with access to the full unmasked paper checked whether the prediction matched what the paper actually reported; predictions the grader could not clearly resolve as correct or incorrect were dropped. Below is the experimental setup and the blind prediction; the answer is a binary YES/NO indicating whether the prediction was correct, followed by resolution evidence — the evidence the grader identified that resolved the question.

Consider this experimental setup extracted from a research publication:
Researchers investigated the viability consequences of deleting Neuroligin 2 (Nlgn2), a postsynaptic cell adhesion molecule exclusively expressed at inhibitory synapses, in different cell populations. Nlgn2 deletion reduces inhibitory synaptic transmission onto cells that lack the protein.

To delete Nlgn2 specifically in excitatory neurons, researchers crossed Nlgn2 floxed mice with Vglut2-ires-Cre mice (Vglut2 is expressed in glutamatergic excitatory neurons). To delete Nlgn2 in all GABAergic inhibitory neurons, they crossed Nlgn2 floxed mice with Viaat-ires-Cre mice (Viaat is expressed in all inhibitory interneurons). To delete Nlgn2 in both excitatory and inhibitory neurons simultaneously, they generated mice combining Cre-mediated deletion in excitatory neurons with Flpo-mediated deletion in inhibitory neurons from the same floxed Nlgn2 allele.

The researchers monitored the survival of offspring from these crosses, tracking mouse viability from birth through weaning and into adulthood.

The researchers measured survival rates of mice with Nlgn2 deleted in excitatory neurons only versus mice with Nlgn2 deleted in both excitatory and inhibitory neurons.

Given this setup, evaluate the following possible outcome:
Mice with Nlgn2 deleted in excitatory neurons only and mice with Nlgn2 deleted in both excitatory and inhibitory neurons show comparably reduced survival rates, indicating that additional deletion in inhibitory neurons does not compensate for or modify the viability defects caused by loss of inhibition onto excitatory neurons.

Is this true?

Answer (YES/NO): NO